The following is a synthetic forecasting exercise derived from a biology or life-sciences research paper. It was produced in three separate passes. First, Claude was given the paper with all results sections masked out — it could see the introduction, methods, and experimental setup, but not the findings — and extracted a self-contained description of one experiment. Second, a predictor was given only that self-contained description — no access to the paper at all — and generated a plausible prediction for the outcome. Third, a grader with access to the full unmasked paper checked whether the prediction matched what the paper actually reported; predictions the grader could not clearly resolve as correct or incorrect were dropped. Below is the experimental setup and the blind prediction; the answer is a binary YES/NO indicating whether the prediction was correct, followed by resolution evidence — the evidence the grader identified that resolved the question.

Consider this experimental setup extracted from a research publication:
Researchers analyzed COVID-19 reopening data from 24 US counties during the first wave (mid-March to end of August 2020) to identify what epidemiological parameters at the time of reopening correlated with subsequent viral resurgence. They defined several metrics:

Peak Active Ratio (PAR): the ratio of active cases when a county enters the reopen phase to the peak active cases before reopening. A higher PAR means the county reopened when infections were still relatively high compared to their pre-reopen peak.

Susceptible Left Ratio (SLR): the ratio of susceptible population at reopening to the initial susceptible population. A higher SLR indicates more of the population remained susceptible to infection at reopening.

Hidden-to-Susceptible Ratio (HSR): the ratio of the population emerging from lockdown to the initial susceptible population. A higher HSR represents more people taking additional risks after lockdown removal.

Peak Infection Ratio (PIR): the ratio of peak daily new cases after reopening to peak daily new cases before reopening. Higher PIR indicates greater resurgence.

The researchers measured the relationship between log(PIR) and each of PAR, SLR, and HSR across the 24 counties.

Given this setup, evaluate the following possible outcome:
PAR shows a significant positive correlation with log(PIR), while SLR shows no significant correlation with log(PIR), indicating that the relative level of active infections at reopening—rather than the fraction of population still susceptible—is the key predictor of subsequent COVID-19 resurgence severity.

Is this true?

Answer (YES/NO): NO